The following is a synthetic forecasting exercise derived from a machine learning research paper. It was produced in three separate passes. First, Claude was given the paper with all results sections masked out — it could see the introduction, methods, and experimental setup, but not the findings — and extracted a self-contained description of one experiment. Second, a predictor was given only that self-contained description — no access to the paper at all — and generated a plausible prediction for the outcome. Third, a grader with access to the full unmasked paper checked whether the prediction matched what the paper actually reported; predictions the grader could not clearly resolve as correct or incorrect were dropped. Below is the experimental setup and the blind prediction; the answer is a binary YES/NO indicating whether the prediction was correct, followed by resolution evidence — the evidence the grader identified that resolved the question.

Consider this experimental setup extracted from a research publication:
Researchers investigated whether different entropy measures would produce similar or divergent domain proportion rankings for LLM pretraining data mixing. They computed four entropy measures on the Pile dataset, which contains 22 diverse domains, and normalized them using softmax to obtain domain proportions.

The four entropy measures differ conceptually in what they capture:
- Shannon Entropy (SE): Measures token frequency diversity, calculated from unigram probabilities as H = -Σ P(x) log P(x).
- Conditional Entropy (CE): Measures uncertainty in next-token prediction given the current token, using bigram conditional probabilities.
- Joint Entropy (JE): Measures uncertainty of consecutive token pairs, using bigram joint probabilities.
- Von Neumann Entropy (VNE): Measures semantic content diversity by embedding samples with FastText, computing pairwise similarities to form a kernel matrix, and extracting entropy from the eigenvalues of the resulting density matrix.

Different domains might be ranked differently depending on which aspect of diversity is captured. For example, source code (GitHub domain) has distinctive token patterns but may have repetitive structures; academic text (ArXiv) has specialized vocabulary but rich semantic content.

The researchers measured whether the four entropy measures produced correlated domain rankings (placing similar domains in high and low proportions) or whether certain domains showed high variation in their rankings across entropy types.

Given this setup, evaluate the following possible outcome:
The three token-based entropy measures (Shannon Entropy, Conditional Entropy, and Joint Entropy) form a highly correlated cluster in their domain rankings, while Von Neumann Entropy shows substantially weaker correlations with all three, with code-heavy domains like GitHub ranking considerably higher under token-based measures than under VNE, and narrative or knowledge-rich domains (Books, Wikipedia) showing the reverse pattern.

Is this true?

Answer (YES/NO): NO